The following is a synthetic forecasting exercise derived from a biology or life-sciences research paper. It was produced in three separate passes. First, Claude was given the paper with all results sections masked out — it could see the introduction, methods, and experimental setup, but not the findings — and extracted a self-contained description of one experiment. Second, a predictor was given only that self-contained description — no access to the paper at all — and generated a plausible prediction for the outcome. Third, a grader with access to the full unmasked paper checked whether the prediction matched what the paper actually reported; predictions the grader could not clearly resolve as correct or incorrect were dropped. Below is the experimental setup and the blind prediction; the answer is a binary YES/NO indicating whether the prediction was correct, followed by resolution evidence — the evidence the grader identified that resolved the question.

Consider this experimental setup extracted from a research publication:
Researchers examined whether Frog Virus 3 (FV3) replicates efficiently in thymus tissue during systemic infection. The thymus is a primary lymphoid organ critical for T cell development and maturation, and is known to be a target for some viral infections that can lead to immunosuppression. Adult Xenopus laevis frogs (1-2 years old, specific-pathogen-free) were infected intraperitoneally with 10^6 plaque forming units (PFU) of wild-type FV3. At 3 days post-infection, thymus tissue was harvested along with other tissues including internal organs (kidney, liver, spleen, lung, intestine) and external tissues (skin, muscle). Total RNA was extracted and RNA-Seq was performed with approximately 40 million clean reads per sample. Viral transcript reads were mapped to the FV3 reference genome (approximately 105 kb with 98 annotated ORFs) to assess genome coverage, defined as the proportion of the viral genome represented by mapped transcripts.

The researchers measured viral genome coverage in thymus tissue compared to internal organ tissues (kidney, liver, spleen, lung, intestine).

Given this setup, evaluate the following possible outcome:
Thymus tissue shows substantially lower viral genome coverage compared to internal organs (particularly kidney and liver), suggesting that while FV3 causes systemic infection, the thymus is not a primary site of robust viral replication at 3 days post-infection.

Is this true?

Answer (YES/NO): YES